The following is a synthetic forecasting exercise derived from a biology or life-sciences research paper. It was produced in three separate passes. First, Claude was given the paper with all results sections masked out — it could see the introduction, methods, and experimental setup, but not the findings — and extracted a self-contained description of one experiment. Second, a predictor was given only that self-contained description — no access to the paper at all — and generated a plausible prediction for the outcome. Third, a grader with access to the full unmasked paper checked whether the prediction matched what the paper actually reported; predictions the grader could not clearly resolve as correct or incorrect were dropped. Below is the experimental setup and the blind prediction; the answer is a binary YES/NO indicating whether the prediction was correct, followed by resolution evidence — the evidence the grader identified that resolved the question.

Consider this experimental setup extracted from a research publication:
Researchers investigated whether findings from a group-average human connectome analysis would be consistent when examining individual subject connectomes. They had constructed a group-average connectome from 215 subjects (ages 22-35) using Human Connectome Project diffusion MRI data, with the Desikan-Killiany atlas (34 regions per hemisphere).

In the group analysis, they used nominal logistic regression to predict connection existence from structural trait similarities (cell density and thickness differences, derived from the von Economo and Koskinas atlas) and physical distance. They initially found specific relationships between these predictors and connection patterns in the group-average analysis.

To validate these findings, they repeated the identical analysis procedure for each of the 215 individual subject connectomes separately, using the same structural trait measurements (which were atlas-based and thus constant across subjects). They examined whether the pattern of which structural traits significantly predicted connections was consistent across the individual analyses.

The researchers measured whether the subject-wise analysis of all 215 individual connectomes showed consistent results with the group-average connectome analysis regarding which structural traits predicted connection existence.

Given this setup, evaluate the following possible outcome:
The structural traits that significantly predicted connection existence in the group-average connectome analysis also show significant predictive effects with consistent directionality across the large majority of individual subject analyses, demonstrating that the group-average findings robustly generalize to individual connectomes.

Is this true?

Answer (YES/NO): YES